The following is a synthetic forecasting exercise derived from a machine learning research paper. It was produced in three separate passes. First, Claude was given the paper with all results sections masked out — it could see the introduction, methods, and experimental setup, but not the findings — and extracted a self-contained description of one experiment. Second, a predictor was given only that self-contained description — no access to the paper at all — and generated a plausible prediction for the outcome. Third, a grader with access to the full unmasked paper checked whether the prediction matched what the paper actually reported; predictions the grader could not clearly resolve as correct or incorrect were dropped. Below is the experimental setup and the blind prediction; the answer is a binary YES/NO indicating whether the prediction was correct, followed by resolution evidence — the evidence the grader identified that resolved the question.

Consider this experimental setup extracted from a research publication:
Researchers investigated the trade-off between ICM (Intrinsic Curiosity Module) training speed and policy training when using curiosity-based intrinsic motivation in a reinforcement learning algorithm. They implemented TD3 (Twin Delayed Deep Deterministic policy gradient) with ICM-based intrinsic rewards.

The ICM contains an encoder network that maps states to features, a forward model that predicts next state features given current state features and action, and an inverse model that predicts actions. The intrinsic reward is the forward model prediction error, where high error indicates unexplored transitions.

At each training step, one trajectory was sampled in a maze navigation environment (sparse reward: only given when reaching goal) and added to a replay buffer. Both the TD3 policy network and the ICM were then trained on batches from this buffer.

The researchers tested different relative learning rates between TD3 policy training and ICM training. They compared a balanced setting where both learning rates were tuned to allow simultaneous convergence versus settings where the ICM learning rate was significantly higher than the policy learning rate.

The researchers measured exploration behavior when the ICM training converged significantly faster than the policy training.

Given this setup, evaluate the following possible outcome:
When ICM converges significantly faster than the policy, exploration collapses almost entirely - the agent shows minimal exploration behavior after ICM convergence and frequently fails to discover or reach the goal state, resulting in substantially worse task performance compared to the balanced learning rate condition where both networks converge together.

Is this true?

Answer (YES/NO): NO